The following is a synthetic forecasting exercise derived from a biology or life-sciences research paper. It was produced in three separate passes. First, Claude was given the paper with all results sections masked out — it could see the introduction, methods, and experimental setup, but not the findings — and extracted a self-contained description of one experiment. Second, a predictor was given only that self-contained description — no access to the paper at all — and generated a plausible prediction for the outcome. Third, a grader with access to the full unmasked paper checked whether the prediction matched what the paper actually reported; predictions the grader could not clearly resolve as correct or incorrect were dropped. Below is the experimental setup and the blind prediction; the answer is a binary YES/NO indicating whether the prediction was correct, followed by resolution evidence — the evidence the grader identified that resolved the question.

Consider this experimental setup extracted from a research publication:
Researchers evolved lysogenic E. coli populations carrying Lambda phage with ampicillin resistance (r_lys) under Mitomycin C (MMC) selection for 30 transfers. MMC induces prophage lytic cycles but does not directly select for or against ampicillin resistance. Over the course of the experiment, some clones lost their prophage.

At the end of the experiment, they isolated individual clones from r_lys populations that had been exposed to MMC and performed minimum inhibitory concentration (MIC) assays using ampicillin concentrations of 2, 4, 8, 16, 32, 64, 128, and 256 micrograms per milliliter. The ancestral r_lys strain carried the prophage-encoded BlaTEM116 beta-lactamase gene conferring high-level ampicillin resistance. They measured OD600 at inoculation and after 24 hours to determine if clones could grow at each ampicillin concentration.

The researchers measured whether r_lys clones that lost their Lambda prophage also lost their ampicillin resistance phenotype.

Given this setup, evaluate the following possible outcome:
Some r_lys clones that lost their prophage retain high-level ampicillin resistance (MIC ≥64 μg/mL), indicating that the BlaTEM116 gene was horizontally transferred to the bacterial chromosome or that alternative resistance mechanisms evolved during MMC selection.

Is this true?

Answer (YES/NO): NO